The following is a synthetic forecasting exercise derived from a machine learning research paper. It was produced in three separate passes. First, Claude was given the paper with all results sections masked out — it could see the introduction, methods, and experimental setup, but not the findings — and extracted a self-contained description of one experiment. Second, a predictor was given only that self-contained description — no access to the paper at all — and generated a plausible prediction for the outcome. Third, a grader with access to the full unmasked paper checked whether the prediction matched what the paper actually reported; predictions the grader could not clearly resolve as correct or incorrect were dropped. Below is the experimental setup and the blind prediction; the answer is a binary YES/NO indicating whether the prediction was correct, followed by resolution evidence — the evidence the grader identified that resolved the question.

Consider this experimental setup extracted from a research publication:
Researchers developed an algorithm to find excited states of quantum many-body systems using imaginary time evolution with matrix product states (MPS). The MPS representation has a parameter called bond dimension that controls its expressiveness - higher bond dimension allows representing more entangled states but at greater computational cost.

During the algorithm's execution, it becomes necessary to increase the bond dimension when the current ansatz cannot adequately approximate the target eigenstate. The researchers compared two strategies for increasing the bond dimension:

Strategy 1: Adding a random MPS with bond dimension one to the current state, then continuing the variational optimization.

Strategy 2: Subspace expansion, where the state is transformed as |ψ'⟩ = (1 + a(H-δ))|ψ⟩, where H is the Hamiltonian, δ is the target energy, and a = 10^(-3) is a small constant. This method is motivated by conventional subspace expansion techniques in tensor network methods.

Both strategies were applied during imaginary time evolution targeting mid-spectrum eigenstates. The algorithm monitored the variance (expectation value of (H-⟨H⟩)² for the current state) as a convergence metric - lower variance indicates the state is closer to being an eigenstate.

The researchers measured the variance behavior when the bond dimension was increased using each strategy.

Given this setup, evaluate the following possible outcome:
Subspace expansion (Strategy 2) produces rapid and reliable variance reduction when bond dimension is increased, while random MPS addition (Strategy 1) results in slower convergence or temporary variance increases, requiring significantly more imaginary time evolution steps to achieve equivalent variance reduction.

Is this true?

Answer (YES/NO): NO